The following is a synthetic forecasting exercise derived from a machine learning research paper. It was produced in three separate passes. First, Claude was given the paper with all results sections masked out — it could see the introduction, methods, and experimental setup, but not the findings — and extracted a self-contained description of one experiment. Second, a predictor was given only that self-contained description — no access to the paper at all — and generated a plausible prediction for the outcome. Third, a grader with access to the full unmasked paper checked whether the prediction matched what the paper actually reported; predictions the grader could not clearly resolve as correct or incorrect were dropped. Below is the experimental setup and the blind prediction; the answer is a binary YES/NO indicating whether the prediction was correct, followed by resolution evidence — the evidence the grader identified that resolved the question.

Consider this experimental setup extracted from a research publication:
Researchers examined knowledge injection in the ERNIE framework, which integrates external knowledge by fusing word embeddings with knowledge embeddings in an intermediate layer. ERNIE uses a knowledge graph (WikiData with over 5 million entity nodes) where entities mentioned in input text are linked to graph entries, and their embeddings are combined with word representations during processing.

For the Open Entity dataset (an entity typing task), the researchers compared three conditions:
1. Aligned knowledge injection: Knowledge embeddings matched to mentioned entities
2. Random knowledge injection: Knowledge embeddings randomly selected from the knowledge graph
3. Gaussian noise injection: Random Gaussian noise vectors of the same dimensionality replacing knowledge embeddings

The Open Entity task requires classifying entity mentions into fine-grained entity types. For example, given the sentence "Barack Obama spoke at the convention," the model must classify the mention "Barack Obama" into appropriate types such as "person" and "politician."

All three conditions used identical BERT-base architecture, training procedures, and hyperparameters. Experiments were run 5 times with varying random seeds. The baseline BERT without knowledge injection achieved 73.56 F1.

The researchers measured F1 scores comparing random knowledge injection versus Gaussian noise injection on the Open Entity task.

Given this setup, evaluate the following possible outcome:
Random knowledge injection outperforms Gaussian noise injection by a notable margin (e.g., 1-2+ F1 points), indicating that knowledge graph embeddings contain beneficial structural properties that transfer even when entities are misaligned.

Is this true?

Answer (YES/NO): NO